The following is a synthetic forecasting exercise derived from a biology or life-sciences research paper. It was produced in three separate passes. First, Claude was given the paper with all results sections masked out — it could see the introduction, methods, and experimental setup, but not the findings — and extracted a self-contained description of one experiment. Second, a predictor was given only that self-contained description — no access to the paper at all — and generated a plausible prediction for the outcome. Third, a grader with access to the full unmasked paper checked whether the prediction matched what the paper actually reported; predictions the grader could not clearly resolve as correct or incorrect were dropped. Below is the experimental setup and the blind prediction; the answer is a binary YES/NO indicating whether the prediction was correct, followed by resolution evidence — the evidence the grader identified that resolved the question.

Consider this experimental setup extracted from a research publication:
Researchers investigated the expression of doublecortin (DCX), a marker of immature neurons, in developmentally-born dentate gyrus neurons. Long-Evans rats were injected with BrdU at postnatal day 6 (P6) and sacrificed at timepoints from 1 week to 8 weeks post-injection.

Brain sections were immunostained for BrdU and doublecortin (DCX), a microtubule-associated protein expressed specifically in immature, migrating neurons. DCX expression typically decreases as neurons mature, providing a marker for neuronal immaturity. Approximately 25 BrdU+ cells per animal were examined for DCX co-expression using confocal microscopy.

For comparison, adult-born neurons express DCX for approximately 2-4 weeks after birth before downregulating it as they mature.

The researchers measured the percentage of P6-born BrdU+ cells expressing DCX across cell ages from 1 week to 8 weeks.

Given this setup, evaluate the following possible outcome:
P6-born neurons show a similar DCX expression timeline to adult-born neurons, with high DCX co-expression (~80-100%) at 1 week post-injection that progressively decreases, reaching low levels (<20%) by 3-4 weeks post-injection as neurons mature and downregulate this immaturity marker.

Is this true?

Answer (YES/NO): NO